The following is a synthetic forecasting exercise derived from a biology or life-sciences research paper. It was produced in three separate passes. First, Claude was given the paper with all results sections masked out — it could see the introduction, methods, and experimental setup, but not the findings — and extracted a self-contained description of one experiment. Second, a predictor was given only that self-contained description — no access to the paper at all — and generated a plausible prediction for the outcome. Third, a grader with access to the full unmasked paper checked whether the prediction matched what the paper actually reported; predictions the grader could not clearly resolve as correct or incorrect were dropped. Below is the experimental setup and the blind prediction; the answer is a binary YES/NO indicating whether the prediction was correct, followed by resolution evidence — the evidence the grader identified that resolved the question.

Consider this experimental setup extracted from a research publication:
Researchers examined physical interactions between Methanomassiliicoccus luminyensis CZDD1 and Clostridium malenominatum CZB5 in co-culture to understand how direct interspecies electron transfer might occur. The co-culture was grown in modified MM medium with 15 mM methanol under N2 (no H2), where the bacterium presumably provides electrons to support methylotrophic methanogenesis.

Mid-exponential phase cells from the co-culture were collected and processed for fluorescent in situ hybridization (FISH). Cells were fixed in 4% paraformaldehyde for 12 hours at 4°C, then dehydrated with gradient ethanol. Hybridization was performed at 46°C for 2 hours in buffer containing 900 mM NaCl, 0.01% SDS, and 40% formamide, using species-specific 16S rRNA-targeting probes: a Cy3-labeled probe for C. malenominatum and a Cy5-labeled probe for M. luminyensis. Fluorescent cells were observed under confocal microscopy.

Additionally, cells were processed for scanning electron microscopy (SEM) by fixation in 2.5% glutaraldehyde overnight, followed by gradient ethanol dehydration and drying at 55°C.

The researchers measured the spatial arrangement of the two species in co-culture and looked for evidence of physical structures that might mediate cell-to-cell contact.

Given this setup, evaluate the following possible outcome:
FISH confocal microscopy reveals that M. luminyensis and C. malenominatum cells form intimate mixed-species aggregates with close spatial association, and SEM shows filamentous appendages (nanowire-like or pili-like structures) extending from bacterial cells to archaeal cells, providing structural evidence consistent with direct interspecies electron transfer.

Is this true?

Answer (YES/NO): NO